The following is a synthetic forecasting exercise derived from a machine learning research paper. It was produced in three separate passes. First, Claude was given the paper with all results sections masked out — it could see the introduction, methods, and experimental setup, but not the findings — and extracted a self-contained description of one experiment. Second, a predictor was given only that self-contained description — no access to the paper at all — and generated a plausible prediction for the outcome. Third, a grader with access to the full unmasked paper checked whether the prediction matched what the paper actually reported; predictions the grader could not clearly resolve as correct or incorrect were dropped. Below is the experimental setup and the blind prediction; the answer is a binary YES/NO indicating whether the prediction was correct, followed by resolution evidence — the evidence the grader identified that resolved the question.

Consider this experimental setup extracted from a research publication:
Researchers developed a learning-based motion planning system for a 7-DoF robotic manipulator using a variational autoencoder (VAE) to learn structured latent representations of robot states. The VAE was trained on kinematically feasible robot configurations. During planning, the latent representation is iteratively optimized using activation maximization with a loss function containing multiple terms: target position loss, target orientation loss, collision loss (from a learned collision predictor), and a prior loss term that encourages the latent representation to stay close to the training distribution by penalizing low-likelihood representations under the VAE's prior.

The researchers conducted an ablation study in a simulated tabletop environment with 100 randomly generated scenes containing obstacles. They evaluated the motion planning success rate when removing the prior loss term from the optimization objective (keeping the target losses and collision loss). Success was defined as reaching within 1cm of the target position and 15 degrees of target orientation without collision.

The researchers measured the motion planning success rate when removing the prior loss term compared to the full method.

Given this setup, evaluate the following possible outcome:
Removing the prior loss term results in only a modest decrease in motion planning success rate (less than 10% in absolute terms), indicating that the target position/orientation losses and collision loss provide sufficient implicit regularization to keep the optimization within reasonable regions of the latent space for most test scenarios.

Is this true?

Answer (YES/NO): NO